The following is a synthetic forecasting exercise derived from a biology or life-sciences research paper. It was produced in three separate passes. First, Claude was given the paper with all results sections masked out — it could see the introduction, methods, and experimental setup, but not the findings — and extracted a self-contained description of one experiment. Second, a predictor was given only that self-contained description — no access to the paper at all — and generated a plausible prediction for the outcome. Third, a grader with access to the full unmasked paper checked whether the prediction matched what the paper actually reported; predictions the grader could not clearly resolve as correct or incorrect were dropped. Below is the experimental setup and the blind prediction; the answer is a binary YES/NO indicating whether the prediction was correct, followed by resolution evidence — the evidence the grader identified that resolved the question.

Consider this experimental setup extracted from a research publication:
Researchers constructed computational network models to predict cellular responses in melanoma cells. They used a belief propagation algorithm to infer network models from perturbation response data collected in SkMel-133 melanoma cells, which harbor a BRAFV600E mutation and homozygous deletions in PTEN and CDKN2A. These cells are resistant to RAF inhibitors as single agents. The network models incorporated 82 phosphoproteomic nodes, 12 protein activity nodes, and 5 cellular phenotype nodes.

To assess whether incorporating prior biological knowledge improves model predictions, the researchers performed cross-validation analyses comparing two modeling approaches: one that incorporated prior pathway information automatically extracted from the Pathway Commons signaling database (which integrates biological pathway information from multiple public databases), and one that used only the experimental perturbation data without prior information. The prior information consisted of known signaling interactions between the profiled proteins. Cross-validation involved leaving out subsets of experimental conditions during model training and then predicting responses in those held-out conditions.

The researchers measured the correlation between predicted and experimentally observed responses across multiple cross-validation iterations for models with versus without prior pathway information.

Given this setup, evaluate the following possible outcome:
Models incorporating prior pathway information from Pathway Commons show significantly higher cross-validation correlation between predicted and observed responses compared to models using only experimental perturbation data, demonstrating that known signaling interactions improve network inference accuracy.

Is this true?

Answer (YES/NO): YES